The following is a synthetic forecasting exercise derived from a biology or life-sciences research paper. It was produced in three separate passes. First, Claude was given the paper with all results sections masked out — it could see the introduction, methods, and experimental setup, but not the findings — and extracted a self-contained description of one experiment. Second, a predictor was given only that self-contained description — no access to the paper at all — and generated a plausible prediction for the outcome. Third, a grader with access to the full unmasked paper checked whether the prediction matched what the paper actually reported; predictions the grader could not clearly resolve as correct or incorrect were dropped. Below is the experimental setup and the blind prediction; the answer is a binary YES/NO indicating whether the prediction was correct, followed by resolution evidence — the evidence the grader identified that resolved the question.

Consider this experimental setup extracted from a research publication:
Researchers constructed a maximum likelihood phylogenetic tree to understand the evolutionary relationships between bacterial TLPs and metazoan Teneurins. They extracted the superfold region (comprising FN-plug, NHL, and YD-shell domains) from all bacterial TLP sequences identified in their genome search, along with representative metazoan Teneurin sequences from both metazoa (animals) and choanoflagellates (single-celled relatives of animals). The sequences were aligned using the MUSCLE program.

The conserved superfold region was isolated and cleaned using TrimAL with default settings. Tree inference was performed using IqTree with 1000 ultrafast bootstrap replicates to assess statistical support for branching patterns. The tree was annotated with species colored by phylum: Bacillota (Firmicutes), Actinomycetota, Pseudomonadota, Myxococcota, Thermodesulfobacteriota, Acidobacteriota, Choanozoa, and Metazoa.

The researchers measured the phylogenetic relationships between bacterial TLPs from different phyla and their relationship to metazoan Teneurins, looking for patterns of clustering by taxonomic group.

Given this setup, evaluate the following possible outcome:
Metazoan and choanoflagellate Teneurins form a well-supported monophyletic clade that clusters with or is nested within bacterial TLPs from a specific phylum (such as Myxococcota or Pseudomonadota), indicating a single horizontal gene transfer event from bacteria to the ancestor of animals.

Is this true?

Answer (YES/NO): YES